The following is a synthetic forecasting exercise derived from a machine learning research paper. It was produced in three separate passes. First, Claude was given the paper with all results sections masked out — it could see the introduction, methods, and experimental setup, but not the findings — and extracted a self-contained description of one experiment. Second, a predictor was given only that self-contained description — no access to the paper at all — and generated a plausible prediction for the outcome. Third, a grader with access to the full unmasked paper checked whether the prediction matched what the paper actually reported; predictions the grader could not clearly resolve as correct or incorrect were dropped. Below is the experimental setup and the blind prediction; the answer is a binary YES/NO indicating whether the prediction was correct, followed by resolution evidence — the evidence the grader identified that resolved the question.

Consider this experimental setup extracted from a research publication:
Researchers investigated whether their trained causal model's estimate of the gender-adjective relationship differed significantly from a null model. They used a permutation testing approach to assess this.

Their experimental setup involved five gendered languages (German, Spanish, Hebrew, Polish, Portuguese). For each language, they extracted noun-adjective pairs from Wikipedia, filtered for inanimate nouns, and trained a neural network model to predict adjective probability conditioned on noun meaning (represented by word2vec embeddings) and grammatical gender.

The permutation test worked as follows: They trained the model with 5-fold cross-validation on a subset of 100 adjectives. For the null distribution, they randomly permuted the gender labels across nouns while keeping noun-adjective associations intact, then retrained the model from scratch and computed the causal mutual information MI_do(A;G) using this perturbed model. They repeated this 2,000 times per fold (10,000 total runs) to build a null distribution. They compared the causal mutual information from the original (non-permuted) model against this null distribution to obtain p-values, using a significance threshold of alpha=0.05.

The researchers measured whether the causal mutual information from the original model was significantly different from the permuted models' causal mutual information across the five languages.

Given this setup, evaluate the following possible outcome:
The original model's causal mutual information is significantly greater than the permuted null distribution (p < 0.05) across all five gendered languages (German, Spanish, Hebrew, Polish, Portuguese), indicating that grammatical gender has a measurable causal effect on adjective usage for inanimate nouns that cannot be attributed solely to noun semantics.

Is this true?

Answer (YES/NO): NO